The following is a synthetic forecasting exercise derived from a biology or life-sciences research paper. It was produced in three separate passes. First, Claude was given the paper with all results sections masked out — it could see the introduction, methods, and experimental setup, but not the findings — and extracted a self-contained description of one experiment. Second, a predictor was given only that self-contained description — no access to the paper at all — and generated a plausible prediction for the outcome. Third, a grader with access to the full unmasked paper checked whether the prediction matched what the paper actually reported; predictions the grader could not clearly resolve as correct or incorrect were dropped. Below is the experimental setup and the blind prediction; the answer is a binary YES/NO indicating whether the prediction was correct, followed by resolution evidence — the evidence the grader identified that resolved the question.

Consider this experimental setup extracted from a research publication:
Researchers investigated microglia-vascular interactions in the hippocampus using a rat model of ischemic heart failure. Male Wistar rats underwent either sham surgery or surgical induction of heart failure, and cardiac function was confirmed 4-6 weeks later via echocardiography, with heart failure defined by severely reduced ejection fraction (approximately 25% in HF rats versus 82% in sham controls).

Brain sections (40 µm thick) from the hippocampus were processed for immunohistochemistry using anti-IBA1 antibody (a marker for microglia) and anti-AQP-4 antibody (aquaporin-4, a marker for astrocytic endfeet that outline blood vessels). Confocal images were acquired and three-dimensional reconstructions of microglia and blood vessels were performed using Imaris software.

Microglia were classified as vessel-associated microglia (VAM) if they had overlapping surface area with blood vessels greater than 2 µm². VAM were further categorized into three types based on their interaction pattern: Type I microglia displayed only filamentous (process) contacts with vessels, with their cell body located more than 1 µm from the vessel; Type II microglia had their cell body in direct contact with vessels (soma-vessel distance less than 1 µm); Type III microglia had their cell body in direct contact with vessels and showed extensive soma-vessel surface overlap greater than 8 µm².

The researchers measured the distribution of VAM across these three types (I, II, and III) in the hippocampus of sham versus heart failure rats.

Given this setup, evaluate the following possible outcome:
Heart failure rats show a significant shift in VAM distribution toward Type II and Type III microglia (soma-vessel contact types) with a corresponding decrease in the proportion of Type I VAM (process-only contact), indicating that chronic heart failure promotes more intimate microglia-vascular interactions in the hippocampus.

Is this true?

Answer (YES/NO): YES